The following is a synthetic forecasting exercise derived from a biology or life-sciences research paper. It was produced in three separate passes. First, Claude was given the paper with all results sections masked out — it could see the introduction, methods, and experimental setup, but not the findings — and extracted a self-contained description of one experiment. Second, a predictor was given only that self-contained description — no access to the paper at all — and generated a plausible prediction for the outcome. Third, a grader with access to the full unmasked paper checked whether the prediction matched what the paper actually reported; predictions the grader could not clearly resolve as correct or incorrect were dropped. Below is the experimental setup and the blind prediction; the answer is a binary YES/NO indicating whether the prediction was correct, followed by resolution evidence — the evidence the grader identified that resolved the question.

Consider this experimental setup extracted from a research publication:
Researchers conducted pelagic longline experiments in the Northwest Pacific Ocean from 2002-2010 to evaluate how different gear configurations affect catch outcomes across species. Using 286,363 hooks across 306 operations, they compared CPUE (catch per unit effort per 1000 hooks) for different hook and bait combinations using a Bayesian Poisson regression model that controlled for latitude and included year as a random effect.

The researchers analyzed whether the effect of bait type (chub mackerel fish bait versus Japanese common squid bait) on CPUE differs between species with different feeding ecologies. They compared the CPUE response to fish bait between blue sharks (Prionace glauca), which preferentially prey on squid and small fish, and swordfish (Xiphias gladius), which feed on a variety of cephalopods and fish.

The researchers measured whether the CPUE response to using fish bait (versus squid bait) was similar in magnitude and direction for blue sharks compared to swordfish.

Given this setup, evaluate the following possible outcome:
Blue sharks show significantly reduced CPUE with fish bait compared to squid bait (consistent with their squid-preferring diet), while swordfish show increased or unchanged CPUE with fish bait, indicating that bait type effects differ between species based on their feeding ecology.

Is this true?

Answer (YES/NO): YES